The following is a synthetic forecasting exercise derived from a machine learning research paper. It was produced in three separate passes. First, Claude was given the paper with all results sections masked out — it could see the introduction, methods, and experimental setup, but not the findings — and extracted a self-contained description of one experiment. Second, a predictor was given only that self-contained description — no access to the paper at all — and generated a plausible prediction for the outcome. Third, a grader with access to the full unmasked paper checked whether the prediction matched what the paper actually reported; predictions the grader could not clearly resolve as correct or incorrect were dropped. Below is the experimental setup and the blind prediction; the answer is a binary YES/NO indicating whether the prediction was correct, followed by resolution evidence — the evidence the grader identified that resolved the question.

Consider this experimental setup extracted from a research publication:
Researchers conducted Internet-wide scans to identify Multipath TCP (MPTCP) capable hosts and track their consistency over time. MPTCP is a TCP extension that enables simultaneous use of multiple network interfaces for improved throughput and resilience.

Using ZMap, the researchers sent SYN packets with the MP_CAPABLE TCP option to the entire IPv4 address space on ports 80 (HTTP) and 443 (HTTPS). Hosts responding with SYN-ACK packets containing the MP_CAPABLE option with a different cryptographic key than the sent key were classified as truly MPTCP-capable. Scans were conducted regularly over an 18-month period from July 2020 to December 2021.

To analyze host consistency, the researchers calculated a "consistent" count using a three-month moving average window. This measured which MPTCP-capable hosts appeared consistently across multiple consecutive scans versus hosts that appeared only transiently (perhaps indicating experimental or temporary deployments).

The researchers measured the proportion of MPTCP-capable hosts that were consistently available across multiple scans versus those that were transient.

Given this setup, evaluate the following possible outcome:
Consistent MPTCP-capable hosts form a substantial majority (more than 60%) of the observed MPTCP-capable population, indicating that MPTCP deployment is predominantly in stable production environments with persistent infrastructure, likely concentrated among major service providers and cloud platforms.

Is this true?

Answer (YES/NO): NO